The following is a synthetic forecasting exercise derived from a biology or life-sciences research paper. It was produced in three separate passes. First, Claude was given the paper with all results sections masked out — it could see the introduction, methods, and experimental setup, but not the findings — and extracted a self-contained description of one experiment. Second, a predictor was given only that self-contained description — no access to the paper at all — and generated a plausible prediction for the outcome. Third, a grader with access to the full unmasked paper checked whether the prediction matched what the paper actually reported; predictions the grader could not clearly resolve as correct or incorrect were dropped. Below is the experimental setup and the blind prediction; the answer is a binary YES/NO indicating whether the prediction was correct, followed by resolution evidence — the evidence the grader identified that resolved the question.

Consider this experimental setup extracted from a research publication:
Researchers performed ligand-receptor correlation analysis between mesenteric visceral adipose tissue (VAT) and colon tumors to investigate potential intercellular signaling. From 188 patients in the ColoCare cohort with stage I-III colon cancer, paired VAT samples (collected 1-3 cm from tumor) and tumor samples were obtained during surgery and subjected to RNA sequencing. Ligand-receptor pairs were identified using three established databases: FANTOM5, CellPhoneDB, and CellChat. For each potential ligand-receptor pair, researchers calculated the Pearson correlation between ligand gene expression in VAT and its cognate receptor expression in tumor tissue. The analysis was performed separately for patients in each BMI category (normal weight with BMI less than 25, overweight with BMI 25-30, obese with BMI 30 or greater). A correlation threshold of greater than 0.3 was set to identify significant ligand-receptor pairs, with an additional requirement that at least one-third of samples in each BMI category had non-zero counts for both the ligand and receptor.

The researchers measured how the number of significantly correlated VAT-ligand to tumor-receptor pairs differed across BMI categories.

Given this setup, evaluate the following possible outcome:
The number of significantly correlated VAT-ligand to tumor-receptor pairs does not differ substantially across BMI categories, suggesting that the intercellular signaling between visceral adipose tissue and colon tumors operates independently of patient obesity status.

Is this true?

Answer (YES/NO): NO